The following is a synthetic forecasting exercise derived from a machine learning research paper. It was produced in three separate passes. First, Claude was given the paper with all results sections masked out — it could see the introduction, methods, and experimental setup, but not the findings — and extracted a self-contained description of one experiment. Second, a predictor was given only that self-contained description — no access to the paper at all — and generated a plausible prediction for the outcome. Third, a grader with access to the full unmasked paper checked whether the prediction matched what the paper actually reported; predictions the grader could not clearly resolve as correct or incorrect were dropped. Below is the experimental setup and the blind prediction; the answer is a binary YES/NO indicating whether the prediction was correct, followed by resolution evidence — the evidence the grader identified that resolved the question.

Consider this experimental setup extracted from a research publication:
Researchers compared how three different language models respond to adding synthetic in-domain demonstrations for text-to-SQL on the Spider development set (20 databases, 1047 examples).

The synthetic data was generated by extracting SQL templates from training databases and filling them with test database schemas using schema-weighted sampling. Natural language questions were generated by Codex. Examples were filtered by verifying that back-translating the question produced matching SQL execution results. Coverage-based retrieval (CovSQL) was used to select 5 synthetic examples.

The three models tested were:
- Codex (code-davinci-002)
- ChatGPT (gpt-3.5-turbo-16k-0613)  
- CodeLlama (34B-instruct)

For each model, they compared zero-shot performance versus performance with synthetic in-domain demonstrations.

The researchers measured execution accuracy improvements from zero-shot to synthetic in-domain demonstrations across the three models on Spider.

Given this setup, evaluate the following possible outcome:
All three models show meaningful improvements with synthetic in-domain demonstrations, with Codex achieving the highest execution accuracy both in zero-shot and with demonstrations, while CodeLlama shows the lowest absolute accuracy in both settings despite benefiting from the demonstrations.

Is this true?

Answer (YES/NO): NO